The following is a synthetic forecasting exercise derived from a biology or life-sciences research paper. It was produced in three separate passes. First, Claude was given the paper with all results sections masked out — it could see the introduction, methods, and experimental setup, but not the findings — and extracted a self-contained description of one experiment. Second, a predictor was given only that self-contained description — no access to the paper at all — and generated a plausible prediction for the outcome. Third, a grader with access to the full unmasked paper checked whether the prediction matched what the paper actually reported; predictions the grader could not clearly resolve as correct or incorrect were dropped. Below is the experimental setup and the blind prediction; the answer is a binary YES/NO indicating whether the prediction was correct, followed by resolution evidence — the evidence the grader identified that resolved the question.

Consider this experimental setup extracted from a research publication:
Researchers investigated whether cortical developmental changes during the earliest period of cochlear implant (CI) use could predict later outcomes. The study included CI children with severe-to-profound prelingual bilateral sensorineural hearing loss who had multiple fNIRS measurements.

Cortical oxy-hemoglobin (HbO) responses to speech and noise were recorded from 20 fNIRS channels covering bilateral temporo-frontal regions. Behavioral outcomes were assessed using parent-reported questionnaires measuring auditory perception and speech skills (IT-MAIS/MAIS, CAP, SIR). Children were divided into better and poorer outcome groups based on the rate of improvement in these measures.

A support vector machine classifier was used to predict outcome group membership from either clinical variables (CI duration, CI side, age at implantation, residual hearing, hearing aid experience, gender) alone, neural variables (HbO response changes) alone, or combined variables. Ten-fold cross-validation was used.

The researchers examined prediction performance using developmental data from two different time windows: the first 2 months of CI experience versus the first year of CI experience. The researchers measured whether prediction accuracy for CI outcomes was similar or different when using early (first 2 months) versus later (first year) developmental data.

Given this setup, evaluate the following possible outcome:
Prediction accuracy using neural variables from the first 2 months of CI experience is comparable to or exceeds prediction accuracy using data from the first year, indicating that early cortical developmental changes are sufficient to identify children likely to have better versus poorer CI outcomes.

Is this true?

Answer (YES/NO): YES